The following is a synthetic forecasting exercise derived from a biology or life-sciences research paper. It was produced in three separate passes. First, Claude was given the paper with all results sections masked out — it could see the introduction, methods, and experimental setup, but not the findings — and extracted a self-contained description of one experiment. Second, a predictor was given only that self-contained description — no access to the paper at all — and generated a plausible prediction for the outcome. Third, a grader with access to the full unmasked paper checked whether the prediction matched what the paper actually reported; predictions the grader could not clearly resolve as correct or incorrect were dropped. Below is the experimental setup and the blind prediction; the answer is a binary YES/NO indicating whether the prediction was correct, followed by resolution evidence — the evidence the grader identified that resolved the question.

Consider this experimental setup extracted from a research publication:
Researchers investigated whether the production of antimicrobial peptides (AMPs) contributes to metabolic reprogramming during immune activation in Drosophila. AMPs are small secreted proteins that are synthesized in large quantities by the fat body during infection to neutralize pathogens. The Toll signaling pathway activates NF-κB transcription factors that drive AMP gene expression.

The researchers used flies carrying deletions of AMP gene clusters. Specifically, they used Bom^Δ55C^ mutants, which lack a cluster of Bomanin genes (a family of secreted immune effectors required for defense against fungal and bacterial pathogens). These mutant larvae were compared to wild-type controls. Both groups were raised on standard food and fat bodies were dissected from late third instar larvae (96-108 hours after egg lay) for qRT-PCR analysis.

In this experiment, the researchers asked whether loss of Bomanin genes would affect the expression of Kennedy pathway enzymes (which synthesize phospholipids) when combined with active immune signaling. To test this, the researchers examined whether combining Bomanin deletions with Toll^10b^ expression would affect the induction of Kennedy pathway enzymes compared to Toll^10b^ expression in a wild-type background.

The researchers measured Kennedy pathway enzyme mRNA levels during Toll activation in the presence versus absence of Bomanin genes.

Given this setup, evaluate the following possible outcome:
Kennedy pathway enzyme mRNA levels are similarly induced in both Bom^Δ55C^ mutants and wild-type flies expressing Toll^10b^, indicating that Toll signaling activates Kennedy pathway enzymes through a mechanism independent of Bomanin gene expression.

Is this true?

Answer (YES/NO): NO